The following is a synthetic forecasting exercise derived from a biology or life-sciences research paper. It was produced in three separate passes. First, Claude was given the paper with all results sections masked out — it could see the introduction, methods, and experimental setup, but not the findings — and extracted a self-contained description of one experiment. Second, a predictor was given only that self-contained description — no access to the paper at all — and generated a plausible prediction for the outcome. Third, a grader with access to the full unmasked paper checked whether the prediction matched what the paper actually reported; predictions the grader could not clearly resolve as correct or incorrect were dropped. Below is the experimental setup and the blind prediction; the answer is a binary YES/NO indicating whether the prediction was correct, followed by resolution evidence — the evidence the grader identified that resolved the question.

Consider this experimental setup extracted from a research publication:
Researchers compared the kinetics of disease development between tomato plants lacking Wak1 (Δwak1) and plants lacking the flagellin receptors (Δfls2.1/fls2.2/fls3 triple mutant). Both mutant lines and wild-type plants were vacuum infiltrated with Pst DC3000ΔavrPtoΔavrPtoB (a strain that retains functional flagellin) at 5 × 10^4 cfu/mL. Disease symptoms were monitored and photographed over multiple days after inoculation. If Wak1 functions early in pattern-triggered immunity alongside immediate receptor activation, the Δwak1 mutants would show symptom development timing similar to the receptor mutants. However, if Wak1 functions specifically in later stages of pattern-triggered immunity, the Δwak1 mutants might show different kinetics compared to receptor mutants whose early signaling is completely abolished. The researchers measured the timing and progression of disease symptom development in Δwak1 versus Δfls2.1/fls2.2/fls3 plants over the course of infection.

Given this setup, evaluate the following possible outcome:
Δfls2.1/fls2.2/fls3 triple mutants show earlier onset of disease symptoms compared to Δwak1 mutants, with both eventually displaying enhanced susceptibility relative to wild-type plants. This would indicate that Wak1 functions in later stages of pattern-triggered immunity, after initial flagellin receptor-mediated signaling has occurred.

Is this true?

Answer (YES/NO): YES